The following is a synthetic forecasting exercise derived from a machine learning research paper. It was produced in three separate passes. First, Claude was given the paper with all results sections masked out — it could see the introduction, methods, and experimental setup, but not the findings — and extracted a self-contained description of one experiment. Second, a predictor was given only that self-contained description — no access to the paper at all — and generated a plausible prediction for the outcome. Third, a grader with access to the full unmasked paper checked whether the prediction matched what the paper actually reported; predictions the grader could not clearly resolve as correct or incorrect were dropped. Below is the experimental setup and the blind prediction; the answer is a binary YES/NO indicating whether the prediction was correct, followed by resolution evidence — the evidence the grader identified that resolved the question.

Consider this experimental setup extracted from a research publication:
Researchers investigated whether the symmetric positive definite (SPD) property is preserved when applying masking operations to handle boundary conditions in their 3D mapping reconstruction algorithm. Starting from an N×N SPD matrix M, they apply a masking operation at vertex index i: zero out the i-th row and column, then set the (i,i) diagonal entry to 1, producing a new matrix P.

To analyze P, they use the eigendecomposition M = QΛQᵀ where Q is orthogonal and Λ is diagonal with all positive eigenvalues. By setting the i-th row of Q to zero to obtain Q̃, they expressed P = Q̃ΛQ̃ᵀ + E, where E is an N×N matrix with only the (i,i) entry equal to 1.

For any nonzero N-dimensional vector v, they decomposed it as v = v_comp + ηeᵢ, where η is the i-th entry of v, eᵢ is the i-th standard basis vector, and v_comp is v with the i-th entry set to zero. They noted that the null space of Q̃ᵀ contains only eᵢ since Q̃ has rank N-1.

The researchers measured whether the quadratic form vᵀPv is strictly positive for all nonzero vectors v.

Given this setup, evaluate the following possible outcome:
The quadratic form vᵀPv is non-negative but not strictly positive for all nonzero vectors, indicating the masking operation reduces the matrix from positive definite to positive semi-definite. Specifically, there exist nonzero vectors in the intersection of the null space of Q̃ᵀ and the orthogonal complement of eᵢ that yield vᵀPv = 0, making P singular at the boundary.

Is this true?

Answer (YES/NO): NO